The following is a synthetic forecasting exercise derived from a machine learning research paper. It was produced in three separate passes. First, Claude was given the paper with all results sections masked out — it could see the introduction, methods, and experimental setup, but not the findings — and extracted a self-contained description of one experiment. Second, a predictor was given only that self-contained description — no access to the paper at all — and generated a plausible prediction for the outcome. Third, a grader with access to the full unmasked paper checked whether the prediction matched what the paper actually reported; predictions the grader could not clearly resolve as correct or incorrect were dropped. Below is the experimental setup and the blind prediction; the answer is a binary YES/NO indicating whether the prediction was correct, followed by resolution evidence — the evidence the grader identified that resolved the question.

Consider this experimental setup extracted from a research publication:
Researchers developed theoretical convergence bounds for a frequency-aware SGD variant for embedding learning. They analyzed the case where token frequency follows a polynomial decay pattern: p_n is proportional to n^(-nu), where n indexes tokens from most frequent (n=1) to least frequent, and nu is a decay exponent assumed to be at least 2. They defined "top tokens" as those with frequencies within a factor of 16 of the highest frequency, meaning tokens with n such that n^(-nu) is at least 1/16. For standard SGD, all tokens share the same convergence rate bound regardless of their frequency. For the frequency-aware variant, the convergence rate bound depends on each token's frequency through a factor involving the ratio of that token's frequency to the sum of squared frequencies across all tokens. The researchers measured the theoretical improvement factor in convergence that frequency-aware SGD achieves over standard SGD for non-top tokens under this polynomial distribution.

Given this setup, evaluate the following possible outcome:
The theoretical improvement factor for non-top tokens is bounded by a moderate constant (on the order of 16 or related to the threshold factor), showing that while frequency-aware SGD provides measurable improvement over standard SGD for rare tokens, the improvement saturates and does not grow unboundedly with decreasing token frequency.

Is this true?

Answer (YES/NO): NO